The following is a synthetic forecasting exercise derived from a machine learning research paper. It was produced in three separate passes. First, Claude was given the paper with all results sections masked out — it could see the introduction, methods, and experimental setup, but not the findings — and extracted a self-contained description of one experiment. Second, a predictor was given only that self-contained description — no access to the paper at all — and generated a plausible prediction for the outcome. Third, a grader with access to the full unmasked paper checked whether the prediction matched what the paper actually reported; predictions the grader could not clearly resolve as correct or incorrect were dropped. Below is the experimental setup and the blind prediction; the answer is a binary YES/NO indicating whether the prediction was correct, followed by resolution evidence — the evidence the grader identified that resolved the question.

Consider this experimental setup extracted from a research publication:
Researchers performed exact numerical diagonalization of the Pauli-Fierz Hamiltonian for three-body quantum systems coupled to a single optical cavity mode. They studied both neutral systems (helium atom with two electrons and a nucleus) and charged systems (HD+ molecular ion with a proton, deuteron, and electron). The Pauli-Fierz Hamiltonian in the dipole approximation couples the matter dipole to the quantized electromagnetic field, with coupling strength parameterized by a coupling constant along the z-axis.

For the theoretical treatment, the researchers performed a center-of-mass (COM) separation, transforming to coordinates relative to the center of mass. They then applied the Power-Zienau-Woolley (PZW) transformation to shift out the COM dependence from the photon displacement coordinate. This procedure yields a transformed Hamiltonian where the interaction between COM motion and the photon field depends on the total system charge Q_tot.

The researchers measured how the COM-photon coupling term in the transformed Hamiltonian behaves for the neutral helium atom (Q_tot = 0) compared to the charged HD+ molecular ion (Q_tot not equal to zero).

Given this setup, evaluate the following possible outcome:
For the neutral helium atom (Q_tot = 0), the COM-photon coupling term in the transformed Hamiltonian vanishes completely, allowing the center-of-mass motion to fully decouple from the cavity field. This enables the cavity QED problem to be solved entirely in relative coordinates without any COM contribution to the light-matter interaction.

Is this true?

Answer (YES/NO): YES